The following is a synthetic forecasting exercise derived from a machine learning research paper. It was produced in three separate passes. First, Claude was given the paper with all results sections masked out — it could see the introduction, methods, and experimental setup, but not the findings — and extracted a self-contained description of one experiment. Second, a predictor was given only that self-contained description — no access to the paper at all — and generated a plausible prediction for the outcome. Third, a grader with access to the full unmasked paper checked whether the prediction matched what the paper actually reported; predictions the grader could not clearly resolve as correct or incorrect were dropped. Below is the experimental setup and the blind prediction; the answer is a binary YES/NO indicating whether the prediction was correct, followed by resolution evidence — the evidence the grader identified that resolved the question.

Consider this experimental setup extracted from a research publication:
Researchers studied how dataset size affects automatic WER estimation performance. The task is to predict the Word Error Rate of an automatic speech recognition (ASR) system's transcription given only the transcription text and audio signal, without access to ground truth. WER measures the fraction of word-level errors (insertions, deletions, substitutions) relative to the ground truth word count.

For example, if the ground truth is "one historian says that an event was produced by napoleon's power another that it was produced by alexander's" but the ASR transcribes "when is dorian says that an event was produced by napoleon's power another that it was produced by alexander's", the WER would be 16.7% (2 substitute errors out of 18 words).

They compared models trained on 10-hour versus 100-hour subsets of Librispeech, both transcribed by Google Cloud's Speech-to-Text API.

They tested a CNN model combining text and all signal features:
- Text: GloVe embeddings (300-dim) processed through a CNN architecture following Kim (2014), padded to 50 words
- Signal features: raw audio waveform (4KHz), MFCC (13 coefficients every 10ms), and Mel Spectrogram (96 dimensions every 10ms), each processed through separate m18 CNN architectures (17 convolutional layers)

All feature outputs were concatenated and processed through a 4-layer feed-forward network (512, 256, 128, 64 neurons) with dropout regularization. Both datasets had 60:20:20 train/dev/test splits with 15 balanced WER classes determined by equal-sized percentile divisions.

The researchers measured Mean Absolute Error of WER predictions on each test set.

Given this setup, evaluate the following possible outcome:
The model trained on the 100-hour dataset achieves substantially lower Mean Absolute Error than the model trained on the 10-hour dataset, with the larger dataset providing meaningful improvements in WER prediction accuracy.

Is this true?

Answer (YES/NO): NO